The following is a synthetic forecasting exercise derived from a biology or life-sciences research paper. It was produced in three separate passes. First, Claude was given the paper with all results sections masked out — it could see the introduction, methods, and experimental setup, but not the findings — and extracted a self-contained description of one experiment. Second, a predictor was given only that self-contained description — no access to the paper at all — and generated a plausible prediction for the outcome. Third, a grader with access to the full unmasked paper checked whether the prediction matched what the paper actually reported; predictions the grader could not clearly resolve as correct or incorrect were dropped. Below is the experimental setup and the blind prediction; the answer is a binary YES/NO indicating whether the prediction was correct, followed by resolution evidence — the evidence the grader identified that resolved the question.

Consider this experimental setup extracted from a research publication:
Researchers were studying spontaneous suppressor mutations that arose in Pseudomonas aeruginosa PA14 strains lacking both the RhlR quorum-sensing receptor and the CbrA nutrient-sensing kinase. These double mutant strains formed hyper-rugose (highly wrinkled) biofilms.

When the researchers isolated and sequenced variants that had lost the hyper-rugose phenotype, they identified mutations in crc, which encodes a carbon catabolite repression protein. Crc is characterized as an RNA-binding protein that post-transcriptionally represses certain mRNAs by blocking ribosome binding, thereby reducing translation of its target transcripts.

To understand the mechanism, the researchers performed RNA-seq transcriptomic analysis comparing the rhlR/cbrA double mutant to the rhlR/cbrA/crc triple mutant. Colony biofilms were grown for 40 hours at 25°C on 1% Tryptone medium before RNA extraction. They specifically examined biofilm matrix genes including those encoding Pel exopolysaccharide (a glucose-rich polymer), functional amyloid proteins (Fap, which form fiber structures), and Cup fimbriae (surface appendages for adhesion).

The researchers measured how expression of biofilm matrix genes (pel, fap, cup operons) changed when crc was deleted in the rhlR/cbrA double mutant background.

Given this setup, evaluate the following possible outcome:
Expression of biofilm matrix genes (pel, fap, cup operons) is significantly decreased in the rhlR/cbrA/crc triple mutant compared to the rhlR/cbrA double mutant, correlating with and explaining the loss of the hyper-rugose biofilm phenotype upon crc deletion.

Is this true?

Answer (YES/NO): YES